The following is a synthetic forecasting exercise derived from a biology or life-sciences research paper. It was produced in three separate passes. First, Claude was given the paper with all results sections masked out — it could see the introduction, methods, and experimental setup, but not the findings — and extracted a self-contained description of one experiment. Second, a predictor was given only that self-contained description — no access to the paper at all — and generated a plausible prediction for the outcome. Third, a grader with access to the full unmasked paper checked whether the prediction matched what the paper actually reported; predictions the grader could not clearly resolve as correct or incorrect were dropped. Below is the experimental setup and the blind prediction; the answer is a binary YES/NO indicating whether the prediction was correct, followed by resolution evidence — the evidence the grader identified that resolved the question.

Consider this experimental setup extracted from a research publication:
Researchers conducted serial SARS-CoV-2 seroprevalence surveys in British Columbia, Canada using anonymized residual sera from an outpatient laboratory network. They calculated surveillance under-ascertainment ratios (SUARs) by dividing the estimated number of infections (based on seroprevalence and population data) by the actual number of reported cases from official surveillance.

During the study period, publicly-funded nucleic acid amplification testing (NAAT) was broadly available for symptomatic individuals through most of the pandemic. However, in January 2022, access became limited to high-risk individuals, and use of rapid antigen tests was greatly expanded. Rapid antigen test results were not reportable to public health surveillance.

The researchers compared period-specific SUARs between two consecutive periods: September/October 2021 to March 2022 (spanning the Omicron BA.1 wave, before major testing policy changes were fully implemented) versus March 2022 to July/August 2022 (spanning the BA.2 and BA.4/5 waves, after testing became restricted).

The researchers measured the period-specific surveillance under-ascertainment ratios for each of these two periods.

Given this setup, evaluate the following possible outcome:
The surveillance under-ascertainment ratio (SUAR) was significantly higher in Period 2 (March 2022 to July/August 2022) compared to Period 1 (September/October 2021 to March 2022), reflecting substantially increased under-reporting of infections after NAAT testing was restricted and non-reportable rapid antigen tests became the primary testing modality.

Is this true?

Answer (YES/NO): YES